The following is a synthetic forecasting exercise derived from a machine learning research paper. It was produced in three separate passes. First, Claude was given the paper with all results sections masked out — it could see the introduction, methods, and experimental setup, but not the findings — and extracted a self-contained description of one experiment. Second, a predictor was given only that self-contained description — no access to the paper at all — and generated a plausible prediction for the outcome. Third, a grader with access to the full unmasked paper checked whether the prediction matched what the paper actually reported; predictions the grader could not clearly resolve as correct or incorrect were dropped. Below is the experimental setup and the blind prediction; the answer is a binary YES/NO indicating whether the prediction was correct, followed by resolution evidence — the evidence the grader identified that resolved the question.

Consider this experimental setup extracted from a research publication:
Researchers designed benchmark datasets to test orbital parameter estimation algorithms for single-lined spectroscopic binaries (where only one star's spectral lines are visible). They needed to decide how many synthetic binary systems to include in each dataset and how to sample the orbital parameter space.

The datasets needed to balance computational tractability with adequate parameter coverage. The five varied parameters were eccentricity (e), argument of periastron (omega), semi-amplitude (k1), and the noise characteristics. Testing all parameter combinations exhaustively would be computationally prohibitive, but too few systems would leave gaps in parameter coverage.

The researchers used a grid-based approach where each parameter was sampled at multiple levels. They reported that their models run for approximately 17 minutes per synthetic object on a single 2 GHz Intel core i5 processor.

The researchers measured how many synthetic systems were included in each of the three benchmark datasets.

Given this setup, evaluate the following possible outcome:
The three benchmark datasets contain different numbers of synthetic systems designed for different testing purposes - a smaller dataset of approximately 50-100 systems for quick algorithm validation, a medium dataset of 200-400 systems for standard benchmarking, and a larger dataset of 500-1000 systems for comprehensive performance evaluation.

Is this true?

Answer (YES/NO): NO